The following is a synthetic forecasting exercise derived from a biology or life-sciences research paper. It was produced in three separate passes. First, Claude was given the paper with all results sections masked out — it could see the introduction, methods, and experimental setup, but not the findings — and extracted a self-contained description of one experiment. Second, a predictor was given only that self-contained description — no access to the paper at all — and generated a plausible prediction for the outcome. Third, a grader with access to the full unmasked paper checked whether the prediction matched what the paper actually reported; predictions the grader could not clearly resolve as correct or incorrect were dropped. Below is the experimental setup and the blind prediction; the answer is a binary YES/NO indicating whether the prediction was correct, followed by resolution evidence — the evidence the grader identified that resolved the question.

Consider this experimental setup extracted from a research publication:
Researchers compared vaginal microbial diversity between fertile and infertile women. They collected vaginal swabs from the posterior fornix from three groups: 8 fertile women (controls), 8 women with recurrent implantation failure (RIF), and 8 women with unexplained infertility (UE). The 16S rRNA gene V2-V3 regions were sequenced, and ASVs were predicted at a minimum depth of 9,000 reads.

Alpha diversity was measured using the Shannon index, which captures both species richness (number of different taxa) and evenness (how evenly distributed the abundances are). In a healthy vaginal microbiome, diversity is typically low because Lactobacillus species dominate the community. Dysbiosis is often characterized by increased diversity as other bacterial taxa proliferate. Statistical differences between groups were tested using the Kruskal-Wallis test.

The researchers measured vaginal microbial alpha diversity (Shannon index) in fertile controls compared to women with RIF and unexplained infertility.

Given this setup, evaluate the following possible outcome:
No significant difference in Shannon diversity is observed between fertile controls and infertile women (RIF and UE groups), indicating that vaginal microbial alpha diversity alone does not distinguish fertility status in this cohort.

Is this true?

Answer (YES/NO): YES